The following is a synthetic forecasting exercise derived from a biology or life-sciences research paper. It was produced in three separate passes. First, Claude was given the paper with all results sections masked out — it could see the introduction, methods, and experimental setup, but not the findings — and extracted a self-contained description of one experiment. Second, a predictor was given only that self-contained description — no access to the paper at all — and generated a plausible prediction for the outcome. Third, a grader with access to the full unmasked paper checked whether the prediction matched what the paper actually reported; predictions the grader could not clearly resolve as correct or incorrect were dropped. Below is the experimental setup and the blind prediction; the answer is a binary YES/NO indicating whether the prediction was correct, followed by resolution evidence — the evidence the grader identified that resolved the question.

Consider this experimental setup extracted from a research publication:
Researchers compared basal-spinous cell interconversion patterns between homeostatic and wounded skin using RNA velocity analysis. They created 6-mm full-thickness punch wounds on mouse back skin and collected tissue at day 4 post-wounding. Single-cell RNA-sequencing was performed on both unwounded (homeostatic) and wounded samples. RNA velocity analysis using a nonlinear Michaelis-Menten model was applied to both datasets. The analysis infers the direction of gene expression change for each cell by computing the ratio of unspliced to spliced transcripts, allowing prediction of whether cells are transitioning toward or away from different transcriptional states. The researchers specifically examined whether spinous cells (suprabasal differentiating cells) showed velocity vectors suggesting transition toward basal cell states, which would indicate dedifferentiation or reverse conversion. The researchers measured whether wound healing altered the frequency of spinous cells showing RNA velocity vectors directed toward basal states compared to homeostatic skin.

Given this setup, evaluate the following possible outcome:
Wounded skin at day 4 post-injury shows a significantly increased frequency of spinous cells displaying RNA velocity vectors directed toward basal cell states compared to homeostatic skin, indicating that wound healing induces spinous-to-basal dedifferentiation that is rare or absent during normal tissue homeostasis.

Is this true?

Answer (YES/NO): YES